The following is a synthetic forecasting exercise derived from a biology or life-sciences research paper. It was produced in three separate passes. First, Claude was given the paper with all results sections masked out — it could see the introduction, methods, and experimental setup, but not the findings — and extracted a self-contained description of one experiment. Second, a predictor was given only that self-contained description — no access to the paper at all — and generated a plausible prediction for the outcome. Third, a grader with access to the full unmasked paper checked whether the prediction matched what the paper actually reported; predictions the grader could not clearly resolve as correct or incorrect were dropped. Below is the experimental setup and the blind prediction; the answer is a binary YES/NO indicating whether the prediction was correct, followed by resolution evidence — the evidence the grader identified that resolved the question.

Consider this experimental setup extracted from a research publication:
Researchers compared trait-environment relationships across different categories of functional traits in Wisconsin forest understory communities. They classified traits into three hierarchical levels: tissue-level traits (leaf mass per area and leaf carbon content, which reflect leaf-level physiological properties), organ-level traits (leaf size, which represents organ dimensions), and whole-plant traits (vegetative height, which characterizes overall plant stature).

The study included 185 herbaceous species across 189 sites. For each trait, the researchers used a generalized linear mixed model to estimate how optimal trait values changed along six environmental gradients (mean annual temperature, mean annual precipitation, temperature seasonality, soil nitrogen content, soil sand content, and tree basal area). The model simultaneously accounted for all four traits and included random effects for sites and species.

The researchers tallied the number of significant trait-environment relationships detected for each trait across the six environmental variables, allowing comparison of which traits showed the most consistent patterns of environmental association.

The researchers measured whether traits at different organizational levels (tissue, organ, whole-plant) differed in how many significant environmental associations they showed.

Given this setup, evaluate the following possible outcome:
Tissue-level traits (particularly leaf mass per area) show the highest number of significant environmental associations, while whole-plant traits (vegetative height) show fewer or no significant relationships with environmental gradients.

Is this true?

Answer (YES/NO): NO